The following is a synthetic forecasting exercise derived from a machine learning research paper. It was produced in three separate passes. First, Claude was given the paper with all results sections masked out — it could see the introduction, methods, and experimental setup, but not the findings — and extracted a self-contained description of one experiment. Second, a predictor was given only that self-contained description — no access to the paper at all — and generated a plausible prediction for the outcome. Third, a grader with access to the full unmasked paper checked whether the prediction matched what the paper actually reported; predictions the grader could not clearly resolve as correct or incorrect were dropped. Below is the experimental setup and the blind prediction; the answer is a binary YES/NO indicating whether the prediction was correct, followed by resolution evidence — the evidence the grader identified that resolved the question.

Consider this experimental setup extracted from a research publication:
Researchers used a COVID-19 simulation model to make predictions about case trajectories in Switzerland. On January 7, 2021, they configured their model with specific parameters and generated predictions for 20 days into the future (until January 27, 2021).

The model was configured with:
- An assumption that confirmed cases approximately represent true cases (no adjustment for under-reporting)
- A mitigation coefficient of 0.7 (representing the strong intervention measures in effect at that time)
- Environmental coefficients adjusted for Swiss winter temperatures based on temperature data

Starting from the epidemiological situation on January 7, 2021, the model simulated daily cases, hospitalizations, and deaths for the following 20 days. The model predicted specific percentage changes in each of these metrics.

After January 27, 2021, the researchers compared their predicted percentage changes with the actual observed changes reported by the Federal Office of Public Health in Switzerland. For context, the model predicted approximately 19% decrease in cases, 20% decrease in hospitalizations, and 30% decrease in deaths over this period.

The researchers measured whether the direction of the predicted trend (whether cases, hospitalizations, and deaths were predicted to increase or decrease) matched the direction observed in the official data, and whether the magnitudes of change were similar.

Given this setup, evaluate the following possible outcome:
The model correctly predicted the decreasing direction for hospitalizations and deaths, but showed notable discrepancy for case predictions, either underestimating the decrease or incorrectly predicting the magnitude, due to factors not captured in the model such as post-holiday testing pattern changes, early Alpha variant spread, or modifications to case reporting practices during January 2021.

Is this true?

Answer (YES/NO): NO